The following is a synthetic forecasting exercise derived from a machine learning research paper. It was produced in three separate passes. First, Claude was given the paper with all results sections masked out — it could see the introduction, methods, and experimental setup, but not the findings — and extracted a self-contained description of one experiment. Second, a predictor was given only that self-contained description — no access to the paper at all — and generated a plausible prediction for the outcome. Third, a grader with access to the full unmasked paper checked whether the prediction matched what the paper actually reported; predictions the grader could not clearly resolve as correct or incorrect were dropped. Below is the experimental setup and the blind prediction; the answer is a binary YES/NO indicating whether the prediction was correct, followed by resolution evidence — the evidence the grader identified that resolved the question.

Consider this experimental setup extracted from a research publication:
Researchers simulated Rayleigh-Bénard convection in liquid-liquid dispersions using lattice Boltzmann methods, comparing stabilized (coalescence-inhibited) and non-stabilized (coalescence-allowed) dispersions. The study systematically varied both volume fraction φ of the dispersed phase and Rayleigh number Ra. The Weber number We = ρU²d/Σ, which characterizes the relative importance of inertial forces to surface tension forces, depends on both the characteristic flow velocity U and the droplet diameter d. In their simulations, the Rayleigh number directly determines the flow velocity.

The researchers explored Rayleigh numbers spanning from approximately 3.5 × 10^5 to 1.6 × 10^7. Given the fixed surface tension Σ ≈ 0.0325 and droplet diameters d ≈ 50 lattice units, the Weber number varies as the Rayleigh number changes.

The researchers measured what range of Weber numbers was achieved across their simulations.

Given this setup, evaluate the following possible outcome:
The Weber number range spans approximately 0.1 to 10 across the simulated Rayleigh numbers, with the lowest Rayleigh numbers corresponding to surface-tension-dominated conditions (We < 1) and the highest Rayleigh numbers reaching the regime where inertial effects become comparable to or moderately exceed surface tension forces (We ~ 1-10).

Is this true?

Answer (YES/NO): NO